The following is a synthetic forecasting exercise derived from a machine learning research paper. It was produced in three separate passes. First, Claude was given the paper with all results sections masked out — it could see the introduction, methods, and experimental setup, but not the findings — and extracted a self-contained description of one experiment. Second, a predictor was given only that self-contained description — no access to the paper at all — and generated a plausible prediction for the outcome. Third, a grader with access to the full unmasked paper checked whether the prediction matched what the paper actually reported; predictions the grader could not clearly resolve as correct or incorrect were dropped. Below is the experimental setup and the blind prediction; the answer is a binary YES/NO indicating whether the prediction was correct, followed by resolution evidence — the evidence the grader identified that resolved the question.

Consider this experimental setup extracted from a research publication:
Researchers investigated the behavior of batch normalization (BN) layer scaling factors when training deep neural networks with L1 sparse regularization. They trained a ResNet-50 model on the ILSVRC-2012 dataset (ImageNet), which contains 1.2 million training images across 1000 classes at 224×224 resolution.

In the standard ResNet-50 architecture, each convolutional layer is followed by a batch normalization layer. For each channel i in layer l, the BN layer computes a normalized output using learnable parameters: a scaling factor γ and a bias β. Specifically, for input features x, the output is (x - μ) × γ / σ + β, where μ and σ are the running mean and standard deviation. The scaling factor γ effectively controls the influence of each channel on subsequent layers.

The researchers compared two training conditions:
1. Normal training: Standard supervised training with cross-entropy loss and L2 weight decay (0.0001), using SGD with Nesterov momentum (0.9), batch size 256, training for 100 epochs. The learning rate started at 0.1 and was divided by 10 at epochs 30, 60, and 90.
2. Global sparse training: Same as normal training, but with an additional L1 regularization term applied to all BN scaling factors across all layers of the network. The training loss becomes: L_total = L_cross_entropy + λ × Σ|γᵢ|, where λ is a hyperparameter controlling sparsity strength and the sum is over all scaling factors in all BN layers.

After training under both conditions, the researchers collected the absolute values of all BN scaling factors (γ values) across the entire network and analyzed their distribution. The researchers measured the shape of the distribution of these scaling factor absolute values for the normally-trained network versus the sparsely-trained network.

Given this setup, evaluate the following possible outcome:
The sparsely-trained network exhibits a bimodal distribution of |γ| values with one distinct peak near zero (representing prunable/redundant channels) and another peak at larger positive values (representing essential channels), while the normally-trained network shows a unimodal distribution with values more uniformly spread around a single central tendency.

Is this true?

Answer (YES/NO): YES